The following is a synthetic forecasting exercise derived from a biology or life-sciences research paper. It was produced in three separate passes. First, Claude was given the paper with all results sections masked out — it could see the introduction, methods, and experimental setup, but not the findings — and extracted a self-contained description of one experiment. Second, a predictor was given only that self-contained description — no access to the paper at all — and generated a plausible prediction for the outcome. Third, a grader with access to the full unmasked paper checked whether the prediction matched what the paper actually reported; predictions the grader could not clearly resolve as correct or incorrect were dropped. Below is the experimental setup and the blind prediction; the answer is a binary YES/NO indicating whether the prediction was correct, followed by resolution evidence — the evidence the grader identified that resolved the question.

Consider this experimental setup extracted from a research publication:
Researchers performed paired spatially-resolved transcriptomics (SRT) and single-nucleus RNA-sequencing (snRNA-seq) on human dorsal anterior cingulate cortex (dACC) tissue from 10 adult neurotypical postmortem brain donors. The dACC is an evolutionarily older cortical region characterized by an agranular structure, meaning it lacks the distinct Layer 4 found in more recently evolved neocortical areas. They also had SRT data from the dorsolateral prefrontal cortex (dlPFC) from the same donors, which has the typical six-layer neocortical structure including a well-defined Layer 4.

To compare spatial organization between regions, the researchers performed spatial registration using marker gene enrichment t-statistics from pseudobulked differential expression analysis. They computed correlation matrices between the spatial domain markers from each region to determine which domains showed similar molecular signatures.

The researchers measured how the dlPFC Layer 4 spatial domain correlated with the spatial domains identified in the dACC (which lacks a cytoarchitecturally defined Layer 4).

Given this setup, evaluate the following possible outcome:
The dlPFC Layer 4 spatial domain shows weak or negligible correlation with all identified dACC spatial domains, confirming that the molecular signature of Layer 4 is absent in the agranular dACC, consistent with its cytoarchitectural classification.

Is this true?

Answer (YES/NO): NO